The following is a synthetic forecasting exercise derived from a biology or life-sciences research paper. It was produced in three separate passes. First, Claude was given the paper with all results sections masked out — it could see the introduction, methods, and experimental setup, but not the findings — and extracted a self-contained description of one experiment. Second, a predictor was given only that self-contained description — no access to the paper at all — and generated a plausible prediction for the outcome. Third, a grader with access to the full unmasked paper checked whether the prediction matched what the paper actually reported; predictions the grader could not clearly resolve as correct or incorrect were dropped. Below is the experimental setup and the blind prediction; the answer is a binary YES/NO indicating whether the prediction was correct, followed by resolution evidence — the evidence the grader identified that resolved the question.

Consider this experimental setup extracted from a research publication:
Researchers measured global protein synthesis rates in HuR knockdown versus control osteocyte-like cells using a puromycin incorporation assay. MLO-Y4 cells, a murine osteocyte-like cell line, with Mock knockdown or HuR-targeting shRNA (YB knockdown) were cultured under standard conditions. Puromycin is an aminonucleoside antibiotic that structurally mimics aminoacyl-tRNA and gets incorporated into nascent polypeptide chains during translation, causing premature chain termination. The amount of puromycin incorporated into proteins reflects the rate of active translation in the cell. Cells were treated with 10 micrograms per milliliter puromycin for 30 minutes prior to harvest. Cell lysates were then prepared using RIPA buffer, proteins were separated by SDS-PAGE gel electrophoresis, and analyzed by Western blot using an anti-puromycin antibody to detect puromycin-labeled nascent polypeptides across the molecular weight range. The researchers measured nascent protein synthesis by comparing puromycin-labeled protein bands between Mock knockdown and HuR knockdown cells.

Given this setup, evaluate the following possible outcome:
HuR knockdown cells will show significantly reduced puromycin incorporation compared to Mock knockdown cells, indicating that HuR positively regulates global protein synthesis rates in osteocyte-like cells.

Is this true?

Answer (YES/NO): NO